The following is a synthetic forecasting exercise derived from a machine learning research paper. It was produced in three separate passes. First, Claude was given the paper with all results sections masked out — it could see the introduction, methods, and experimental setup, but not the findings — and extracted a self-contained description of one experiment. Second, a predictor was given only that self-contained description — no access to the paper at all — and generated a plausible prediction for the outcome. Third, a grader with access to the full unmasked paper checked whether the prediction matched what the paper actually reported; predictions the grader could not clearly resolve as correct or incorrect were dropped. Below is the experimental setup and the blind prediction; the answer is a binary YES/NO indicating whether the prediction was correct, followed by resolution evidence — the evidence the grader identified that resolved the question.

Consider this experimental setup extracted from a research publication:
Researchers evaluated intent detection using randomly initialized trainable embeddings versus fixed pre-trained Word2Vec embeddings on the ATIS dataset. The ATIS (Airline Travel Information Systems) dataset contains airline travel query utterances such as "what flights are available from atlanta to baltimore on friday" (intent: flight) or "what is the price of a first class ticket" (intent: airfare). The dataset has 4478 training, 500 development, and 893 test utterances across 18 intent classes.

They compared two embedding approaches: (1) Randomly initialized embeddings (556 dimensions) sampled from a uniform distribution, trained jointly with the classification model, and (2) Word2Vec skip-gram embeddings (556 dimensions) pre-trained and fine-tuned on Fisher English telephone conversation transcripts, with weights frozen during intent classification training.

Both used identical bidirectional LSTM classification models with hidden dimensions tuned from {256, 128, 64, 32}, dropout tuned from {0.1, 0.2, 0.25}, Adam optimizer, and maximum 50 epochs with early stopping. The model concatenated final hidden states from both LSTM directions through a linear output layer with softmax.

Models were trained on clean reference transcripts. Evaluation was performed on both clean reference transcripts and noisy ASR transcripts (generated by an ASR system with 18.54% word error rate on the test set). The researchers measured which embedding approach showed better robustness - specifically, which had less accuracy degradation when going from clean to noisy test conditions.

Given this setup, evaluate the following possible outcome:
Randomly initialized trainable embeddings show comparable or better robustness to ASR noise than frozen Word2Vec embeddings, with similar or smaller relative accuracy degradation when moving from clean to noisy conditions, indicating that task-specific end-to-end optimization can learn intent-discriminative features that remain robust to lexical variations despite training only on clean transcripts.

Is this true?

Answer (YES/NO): NO